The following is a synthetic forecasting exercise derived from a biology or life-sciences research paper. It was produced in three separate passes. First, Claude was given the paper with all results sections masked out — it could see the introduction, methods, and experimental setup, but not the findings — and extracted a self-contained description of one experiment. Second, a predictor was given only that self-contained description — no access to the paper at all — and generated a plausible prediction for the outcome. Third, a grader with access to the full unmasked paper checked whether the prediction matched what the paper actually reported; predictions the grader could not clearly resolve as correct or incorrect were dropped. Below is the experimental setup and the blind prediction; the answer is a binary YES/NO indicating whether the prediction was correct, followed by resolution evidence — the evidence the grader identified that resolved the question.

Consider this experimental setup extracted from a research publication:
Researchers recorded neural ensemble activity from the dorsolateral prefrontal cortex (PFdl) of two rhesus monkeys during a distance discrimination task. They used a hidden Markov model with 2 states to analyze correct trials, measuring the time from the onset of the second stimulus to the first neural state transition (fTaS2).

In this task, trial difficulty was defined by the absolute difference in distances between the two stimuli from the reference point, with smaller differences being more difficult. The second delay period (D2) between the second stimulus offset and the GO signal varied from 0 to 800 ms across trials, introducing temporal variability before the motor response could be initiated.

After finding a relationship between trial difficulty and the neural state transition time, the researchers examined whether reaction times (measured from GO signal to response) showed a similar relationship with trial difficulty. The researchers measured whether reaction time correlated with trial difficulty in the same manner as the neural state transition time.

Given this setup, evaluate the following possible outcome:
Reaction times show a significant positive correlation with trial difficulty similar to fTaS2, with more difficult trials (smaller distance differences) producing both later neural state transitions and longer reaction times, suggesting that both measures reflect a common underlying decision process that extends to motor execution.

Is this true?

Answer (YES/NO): NO